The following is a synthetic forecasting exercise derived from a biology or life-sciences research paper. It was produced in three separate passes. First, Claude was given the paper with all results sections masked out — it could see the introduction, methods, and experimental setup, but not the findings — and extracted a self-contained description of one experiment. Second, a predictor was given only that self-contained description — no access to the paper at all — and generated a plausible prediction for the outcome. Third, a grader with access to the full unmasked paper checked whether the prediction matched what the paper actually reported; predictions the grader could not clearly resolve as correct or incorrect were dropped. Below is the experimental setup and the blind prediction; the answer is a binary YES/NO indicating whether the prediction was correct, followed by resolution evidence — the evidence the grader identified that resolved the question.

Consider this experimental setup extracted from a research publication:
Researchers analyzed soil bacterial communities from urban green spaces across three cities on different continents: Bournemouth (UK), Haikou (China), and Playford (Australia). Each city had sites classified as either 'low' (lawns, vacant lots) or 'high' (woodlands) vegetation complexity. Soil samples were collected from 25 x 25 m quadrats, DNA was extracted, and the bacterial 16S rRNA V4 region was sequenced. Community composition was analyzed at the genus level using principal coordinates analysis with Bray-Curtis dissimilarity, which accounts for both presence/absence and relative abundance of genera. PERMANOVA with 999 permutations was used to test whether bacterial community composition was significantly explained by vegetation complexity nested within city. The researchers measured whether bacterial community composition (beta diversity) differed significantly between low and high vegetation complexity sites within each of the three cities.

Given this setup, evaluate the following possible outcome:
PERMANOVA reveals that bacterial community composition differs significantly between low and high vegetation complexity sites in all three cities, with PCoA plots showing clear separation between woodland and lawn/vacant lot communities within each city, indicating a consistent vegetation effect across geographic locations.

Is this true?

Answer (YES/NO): NO